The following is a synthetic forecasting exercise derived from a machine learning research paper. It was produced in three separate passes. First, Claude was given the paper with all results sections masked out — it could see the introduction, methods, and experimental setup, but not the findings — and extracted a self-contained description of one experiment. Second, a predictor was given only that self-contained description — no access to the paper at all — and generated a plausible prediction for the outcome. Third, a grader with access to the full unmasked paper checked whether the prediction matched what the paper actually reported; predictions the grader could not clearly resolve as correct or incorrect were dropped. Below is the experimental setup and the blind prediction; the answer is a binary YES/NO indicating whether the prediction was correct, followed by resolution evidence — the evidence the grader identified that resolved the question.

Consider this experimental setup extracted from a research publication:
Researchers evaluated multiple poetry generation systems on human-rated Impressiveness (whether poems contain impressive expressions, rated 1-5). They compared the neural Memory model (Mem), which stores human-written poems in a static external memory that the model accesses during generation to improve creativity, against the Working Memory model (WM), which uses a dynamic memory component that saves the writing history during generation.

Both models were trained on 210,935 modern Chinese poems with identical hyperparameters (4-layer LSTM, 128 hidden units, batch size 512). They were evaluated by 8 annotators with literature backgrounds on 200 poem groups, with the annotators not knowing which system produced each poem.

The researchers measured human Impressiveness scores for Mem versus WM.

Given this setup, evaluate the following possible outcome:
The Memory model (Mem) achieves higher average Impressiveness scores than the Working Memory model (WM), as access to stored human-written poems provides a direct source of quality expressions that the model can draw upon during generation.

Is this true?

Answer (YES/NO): NO